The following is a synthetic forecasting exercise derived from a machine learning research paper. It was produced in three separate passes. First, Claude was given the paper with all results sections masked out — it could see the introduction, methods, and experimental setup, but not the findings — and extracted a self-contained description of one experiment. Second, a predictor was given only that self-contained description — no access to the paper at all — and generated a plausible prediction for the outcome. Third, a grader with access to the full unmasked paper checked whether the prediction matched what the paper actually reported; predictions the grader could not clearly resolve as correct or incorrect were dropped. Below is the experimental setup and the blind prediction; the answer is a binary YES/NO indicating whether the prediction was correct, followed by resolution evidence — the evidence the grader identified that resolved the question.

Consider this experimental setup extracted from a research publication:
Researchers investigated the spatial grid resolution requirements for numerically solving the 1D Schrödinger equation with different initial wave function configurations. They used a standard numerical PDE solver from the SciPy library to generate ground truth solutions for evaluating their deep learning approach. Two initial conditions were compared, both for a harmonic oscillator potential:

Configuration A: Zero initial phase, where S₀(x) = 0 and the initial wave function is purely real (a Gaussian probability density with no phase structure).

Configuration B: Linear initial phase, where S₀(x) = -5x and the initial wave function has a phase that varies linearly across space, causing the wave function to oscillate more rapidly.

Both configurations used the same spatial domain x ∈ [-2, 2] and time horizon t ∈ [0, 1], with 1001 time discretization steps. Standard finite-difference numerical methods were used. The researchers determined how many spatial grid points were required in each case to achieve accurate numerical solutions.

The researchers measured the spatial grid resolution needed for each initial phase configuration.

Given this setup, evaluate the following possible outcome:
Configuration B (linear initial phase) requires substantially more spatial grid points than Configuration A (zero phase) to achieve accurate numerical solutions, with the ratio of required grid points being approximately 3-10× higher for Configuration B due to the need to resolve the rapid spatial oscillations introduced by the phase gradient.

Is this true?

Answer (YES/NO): YES